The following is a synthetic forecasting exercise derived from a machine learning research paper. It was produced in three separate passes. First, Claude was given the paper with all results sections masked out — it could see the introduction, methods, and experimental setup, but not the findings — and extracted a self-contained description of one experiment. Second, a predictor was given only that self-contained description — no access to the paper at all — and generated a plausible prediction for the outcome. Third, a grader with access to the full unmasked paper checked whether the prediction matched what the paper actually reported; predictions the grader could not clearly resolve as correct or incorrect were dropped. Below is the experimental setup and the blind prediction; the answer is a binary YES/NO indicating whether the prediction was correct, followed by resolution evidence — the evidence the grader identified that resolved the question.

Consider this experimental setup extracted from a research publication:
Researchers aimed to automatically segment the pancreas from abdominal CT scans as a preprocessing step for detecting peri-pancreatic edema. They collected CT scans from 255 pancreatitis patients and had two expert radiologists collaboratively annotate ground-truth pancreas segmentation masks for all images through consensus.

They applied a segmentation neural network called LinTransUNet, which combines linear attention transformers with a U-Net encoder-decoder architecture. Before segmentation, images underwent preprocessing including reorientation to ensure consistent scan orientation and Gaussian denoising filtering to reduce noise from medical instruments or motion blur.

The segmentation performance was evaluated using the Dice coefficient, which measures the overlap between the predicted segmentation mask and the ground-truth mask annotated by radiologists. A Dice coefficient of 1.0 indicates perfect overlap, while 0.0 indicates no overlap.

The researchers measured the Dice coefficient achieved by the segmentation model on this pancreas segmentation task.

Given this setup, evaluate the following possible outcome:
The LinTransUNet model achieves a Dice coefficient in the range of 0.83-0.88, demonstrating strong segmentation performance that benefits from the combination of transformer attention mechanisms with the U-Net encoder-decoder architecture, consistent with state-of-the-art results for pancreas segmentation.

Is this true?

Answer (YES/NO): NO